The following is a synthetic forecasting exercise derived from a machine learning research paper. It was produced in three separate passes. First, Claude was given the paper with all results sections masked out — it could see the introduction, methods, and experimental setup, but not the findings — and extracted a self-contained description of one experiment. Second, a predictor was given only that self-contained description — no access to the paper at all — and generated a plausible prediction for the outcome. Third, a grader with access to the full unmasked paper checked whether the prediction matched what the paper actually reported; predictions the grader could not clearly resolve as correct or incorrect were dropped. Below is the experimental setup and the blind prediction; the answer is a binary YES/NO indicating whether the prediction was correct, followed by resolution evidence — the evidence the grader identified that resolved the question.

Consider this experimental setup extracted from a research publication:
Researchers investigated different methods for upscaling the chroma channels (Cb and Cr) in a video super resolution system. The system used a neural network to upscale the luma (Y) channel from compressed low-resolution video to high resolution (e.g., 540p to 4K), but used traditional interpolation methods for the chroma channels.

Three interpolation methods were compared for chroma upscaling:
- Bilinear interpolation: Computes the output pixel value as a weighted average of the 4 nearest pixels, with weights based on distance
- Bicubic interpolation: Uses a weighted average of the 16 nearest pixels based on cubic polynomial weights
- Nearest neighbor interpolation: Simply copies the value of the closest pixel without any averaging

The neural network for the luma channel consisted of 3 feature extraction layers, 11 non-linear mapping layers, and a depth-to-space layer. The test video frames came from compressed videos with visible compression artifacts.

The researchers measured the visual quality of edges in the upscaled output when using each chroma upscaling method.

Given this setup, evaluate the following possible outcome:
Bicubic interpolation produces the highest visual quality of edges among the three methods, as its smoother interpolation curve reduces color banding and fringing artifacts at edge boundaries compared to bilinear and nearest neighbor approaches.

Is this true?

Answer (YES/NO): NO